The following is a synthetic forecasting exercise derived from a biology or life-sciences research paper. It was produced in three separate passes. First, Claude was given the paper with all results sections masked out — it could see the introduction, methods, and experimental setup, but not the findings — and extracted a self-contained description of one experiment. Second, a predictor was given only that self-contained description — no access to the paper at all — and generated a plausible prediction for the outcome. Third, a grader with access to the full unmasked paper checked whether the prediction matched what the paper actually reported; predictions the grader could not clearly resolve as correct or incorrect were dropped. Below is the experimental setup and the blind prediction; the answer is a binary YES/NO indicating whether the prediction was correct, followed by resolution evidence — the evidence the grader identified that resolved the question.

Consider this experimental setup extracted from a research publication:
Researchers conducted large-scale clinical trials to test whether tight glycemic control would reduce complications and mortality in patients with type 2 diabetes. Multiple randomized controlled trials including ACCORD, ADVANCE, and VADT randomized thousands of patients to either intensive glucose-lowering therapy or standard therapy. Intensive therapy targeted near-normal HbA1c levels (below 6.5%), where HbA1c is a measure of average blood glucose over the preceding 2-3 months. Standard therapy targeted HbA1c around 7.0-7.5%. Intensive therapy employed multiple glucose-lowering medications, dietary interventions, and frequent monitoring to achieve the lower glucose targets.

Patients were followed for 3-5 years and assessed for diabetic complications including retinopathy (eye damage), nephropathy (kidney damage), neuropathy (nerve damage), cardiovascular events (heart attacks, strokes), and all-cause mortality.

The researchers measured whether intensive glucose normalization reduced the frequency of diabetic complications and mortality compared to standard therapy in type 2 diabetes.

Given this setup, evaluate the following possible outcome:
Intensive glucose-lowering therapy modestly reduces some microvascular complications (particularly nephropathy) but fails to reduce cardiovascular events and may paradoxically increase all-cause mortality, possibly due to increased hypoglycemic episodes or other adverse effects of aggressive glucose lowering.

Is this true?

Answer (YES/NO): NO